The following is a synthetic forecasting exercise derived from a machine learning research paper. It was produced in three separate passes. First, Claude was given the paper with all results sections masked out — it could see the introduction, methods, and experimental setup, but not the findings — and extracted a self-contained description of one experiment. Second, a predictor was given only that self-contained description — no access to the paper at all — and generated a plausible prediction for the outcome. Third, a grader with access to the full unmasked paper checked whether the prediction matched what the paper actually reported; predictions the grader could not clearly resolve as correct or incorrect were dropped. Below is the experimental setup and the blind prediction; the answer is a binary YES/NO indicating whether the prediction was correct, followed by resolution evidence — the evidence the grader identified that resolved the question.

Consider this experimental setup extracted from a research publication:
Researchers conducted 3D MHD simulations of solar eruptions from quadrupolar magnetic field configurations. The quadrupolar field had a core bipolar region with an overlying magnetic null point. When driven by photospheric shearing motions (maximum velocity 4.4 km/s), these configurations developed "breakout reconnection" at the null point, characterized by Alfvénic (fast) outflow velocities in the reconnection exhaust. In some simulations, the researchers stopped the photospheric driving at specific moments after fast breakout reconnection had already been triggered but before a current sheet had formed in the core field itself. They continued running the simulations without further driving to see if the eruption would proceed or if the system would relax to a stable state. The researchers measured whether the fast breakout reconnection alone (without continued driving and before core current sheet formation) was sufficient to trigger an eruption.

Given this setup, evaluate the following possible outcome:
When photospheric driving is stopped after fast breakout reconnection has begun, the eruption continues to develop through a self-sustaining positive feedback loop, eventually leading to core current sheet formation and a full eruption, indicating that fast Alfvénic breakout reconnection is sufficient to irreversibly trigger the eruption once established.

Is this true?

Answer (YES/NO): NO